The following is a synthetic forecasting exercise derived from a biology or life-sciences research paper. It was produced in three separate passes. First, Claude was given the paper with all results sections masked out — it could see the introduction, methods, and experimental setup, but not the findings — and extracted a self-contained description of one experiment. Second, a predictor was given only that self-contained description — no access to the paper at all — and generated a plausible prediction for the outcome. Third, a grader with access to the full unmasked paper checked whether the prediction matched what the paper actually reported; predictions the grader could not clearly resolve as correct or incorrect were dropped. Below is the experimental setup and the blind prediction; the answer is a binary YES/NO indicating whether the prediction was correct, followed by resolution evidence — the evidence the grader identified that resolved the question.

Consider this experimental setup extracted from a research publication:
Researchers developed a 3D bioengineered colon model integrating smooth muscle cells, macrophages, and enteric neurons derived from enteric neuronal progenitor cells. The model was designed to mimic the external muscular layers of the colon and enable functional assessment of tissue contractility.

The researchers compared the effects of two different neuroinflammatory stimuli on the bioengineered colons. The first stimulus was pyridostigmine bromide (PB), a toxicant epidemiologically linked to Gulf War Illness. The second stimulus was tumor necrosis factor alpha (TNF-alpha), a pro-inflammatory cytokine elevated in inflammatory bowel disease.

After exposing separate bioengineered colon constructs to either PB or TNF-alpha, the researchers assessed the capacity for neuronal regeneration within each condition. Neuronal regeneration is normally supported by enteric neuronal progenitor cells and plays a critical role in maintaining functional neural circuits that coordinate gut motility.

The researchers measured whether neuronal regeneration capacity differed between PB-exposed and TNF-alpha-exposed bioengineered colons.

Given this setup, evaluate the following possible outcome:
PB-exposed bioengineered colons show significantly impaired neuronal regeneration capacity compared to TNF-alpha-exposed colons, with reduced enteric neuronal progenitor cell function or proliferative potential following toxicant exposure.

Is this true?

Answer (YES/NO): YES